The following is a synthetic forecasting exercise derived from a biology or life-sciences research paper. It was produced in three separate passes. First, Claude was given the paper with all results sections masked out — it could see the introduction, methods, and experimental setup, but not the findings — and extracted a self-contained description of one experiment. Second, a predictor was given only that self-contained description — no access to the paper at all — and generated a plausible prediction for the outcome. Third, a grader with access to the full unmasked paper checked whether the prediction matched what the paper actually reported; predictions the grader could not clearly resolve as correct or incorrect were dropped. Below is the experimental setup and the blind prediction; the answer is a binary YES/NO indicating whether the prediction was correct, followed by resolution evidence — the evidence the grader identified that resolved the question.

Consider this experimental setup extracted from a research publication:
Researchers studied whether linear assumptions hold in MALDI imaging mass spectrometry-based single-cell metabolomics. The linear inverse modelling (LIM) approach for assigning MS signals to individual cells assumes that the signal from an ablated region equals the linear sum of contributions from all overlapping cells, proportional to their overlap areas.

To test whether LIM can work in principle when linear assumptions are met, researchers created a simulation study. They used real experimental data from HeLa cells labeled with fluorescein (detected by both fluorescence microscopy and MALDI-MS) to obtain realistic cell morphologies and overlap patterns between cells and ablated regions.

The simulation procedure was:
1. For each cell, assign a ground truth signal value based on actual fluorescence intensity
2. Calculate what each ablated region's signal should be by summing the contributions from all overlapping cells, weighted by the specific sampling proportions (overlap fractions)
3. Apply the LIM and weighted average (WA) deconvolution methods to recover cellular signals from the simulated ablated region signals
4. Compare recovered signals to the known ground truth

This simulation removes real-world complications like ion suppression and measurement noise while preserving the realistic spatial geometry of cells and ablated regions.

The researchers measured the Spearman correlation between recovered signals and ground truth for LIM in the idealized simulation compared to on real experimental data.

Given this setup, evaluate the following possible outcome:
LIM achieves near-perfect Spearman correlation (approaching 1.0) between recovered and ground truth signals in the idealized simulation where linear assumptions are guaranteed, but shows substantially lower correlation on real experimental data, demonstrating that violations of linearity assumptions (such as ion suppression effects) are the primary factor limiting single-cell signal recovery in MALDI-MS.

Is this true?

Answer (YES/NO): YES